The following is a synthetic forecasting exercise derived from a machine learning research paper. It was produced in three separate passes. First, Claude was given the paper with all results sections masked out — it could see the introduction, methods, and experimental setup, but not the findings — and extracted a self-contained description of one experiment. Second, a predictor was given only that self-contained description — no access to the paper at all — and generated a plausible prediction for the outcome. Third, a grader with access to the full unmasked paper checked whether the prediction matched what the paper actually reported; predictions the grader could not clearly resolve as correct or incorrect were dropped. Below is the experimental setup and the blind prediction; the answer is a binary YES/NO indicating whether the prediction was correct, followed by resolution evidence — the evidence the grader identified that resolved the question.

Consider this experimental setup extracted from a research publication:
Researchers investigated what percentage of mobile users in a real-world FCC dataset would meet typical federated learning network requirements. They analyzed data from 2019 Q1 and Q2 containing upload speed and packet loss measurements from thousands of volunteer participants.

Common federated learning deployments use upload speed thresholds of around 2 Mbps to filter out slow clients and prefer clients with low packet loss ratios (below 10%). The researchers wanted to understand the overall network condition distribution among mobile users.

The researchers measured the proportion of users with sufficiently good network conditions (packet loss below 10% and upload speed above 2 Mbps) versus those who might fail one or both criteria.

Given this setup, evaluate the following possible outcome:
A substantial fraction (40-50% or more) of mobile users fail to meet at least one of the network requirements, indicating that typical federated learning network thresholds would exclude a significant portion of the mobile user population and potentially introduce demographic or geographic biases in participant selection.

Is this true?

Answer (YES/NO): NO